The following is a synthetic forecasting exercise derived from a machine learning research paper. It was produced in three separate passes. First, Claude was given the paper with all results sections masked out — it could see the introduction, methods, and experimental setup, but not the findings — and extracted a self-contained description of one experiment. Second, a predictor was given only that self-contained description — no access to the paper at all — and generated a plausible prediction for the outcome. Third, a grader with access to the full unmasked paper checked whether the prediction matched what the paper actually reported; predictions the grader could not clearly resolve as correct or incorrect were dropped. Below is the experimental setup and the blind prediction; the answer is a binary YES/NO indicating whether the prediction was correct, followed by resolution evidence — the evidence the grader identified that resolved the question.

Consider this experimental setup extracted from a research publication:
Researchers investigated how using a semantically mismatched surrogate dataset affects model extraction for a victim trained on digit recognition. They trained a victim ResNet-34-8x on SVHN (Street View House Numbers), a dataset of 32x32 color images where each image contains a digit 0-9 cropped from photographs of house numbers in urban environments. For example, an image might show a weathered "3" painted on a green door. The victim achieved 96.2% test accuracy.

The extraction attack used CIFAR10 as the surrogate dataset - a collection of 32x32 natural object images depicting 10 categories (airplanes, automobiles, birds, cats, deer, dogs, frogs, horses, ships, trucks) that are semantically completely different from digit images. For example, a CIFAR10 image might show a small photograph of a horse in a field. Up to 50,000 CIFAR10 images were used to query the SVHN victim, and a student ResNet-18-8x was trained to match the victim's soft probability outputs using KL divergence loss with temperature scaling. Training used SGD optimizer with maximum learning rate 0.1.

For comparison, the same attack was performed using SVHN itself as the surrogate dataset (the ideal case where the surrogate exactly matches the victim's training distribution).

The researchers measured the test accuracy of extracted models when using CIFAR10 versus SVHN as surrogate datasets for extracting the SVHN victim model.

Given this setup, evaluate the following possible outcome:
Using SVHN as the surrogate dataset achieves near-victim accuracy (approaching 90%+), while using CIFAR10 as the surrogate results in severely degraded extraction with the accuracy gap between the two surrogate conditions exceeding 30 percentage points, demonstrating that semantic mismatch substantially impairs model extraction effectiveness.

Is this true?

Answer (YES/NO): NO